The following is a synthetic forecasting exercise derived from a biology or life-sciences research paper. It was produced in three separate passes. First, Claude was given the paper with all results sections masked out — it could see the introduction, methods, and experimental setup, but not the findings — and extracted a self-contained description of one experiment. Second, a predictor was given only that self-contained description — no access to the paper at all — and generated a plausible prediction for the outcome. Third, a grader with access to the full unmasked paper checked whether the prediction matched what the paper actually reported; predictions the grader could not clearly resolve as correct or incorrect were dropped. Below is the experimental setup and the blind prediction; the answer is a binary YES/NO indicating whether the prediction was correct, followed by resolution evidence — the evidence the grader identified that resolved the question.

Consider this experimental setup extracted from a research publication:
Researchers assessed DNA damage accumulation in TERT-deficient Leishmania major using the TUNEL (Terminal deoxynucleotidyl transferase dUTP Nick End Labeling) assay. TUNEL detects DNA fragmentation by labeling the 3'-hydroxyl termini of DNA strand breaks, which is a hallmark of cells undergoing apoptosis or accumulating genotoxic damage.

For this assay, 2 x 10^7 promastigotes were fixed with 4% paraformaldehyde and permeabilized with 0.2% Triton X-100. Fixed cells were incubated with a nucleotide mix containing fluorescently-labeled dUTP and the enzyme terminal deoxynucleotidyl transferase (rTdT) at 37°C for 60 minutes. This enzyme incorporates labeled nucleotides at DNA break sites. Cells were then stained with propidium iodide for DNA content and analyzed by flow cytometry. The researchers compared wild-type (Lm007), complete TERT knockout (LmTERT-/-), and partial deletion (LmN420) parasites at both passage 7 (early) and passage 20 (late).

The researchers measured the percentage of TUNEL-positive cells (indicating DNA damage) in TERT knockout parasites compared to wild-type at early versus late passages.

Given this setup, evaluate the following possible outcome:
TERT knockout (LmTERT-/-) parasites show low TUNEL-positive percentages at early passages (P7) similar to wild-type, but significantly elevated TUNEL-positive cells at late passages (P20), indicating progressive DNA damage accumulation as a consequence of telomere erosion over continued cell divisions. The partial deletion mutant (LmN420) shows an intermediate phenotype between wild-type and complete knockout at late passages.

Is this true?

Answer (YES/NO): NO